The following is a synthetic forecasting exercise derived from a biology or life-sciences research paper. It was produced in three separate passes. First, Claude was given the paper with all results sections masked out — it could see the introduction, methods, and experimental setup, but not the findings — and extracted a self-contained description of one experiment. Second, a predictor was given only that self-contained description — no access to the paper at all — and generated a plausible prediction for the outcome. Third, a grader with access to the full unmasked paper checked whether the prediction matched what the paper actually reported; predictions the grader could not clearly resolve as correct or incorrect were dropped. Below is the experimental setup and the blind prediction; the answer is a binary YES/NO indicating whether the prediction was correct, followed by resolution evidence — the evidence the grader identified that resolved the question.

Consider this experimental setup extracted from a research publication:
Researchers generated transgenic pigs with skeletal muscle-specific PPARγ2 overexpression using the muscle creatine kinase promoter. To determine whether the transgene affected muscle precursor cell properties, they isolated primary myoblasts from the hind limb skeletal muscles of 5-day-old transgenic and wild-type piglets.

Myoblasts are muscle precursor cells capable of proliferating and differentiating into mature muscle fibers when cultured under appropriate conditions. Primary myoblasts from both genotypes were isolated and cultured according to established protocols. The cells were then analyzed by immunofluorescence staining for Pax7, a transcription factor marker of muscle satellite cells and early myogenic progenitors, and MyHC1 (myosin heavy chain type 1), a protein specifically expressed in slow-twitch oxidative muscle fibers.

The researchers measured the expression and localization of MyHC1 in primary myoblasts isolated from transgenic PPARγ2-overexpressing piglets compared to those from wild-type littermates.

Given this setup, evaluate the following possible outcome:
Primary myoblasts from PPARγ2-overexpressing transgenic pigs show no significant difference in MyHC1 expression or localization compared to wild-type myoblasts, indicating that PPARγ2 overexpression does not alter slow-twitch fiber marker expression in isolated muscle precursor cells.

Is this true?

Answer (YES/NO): NO